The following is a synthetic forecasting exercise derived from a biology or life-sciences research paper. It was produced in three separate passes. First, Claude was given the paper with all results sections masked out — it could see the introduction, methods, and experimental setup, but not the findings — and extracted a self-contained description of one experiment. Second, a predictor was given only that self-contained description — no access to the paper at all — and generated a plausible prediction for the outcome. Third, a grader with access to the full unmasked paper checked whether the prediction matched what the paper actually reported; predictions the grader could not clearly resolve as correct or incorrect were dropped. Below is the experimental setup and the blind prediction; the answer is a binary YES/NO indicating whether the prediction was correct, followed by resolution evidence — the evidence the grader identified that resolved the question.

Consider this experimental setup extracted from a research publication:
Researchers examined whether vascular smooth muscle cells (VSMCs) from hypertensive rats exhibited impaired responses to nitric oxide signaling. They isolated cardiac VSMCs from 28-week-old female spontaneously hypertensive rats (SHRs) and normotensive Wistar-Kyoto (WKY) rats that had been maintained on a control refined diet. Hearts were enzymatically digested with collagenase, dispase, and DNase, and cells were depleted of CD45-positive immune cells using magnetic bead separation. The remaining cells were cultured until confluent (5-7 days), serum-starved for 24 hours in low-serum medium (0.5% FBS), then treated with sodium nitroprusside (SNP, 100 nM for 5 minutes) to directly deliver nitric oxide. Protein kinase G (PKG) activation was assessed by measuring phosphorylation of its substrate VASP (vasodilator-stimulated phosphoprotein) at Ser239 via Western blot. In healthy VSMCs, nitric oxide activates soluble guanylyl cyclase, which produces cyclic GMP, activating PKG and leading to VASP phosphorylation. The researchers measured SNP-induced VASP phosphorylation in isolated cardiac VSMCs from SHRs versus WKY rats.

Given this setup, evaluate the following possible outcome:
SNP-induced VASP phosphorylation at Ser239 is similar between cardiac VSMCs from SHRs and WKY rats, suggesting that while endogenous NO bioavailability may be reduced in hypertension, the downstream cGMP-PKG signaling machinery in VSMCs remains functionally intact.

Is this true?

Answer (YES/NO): NO